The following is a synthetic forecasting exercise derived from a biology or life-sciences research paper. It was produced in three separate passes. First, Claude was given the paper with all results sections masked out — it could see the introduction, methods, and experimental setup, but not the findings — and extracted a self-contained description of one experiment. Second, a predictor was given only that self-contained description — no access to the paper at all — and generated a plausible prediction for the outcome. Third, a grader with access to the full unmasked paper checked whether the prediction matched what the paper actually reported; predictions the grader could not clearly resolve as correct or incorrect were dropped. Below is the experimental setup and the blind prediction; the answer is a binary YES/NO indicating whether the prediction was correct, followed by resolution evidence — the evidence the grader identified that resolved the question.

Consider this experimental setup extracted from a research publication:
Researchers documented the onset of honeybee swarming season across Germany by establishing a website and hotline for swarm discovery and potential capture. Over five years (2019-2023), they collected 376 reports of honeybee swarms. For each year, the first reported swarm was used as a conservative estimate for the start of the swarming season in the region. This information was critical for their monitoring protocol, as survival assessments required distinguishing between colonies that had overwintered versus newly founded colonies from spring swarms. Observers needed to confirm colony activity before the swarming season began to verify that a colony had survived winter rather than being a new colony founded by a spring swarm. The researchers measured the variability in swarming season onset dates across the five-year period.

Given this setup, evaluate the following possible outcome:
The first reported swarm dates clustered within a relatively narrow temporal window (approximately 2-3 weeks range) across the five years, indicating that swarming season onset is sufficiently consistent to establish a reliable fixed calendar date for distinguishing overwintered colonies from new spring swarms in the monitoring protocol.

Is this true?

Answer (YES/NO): NO